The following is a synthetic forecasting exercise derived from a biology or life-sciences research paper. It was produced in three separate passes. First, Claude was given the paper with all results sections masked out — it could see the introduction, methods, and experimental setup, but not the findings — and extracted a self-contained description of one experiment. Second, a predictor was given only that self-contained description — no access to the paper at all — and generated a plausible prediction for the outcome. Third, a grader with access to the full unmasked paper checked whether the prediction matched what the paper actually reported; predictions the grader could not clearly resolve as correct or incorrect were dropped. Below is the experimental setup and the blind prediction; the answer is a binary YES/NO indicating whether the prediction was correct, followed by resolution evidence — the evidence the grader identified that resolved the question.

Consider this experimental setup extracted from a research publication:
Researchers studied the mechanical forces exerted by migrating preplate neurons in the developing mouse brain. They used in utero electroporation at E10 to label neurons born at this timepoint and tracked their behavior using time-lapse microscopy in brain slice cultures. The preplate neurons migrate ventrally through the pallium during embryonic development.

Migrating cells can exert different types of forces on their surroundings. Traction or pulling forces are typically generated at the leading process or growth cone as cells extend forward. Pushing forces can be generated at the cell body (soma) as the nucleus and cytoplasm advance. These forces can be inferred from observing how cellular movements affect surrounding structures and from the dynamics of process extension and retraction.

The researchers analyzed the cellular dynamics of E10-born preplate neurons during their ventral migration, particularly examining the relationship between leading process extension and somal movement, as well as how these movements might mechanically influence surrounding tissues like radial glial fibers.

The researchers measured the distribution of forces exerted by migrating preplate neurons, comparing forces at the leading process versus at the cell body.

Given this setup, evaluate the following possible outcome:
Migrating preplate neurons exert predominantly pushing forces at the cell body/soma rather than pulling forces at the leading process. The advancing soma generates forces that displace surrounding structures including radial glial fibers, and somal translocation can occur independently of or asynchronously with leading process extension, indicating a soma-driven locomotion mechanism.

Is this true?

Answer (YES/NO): NO